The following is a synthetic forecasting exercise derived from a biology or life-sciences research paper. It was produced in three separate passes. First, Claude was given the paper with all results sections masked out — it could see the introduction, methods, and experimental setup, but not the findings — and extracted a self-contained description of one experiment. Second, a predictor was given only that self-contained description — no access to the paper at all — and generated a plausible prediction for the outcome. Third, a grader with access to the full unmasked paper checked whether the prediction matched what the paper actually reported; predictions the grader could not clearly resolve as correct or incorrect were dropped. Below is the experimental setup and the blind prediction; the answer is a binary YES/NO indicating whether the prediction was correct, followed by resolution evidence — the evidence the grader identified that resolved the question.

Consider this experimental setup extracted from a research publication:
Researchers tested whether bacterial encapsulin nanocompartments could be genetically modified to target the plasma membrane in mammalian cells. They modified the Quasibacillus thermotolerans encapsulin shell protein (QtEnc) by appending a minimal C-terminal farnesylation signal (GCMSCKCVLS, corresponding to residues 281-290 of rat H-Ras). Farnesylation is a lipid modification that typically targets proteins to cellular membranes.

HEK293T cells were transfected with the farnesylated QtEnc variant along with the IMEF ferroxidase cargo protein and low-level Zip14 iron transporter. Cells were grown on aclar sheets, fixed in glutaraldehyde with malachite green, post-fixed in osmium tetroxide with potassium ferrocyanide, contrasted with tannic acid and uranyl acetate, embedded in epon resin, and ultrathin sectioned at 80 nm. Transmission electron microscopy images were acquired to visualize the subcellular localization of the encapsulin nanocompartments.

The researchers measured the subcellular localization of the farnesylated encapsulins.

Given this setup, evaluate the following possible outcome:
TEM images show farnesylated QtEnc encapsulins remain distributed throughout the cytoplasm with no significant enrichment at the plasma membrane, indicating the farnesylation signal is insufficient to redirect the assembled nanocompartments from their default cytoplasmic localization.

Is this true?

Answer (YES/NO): NO